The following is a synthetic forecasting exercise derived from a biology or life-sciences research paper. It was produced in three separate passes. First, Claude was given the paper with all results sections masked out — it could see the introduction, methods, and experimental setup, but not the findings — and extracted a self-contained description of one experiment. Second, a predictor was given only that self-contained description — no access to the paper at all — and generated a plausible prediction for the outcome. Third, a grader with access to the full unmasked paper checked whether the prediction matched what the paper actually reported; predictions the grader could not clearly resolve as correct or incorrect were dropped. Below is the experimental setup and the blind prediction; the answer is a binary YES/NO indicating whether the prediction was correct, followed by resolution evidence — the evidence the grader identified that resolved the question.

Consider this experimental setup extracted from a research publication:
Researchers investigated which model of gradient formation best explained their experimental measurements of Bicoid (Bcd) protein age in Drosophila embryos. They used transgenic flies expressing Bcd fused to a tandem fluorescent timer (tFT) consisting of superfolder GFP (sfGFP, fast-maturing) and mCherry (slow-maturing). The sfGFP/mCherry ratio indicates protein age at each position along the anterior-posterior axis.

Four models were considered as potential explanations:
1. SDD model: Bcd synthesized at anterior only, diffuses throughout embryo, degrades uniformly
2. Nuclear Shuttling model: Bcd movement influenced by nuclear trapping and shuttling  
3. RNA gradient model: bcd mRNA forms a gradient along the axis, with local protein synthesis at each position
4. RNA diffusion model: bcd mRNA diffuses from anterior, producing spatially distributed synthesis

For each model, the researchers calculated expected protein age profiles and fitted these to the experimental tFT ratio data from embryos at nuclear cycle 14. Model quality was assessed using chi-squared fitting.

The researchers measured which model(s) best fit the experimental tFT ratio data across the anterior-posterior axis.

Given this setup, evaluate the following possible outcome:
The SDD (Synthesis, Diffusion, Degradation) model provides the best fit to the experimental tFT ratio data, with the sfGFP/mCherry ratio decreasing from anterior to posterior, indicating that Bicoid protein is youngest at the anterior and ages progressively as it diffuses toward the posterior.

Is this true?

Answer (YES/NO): YES